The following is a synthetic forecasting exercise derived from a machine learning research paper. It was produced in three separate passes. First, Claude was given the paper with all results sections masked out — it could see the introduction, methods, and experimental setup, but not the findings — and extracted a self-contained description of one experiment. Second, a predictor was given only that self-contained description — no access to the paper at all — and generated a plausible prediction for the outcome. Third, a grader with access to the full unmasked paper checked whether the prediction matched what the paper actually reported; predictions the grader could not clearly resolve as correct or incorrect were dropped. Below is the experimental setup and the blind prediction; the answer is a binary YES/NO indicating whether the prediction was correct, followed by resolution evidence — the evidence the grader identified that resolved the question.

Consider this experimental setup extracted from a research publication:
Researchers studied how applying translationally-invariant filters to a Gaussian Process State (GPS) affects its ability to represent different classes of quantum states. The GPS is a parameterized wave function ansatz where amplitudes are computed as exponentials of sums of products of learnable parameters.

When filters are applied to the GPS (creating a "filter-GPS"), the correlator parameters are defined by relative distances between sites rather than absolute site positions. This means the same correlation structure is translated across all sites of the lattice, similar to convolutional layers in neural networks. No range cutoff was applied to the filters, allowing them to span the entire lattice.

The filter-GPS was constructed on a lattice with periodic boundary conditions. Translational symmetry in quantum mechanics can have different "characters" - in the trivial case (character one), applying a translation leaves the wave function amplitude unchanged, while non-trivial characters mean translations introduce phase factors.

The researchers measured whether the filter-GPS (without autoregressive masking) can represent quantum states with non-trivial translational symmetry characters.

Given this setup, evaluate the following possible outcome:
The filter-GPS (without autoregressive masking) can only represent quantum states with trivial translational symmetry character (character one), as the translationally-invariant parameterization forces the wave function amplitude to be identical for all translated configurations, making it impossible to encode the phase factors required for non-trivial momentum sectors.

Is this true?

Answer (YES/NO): YES